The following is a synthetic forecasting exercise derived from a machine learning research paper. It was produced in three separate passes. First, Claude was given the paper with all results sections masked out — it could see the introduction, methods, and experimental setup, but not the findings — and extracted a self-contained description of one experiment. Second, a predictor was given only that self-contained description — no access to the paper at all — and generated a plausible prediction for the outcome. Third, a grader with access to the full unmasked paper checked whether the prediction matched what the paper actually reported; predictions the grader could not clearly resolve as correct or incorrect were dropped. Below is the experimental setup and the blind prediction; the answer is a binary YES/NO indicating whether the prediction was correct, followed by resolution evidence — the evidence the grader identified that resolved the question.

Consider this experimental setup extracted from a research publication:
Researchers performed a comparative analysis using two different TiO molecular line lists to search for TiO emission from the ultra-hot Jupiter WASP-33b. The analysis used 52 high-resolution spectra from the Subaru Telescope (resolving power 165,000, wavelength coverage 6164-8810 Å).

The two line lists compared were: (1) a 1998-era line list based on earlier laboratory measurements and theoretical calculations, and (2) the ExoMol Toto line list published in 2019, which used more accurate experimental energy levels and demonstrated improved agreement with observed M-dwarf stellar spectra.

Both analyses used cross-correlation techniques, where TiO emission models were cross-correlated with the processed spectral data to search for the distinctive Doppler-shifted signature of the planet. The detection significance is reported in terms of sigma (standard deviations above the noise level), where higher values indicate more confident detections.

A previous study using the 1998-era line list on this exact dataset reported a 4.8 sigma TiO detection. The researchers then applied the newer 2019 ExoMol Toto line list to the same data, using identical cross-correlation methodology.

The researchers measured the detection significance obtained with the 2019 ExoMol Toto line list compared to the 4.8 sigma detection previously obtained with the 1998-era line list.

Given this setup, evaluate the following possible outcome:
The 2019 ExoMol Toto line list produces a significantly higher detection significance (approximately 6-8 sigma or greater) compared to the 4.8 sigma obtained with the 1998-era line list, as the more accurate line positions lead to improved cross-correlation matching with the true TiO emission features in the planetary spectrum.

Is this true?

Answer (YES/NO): NO